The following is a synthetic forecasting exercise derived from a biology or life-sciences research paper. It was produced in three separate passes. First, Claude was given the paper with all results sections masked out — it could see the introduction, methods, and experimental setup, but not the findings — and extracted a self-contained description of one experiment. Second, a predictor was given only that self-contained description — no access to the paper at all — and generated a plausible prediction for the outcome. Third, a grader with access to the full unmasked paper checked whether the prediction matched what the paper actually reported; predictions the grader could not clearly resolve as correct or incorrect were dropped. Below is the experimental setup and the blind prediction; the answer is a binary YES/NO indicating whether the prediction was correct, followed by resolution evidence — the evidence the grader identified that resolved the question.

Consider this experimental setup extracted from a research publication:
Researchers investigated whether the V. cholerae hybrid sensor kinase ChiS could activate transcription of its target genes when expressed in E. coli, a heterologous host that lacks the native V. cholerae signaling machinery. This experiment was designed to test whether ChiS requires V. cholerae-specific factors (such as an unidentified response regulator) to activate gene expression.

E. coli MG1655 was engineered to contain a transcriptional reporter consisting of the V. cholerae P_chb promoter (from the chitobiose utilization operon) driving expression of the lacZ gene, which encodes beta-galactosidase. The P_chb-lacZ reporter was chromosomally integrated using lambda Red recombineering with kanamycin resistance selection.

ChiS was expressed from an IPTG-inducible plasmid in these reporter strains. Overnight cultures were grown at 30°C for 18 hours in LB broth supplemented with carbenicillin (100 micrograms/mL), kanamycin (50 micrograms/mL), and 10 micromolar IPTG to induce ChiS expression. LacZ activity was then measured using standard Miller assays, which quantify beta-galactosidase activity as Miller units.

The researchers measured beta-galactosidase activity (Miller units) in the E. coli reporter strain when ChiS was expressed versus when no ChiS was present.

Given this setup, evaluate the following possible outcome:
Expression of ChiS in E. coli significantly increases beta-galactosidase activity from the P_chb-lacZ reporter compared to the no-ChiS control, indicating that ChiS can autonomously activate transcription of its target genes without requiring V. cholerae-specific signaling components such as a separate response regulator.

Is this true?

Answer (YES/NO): YES